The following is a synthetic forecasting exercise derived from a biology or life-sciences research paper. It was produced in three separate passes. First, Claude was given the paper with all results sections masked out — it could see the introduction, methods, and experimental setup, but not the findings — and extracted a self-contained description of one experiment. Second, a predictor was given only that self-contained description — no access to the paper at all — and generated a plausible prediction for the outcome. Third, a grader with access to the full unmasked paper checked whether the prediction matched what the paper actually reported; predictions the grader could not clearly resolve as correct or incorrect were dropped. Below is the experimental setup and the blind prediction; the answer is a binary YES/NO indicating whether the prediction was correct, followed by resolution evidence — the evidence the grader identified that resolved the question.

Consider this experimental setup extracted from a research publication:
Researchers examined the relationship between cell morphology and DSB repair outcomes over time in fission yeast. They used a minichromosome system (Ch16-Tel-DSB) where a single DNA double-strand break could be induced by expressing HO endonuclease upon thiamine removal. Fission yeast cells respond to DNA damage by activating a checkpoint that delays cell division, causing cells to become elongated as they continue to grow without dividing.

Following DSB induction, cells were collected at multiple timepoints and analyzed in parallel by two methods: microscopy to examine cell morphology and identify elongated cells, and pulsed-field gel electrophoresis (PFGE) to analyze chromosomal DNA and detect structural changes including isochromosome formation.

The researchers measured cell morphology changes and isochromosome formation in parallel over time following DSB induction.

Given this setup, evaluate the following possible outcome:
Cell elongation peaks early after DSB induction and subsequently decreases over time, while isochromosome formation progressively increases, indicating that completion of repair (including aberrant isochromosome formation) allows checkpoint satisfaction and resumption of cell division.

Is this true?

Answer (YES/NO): NO